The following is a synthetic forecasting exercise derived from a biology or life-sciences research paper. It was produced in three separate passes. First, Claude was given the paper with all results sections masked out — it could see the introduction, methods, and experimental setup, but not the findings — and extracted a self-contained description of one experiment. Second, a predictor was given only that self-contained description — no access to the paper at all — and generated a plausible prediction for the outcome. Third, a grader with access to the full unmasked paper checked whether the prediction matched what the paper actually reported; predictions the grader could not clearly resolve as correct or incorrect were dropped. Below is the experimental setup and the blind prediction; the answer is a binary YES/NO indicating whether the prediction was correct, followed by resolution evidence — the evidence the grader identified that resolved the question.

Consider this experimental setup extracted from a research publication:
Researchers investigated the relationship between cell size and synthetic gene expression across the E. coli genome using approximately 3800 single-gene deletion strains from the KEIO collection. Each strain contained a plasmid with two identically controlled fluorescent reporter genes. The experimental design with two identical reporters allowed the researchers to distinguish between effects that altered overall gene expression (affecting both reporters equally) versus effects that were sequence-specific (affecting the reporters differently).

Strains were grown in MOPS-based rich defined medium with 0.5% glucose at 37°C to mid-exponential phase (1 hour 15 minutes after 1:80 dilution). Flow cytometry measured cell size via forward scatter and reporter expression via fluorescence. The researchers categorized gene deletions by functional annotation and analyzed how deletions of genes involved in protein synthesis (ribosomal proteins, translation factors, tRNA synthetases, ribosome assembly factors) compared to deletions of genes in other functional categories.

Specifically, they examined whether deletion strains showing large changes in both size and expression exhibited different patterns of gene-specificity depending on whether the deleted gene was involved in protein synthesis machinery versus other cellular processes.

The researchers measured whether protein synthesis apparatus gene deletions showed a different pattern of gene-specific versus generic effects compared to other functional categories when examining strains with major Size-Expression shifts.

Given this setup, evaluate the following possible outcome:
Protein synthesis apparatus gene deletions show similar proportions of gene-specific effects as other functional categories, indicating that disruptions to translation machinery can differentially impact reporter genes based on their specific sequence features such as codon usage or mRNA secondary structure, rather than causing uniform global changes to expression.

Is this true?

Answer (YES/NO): NO